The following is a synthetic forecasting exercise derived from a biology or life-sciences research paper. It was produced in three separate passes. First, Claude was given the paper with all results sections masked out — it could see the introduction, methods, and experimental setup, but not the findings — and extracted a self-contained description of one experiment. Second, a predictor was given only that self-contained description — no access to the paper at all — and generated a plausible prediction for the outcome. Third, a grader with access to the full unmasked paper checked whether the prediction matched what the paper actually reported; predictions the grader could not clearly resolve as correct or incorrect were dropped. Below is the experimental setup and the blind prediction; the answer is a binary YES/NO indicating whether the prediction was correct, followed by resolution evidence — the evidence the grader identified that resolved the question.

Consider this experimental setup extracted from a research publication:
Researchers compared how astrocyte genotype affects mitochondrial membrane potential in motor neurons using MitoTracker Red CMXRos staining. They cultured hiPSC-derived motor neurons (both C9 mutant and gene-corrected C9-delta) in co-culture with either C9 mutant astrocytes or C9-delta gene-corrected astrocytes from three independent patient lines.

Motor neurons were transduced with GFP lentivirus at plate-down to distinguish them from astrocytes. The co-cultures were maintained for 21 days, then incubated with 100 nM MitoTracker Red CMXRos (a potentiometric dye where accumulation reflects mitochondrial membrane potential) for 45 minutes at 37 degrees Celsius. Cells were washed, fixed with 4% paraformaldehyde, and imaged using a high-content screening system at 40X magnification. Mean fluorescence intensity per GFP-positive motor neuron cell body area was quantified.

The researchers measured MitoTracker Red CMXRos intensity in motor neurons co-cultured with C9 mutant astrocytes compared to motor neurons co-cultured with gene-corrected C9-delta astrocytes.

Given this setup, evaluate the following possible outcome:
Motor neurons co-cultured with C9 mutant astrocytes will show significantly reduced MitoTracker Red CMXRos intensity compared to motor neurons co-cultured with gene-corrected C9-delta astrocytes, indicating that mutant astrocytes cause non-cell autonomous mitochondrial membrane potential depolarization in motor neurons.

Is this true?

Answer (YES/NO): YES